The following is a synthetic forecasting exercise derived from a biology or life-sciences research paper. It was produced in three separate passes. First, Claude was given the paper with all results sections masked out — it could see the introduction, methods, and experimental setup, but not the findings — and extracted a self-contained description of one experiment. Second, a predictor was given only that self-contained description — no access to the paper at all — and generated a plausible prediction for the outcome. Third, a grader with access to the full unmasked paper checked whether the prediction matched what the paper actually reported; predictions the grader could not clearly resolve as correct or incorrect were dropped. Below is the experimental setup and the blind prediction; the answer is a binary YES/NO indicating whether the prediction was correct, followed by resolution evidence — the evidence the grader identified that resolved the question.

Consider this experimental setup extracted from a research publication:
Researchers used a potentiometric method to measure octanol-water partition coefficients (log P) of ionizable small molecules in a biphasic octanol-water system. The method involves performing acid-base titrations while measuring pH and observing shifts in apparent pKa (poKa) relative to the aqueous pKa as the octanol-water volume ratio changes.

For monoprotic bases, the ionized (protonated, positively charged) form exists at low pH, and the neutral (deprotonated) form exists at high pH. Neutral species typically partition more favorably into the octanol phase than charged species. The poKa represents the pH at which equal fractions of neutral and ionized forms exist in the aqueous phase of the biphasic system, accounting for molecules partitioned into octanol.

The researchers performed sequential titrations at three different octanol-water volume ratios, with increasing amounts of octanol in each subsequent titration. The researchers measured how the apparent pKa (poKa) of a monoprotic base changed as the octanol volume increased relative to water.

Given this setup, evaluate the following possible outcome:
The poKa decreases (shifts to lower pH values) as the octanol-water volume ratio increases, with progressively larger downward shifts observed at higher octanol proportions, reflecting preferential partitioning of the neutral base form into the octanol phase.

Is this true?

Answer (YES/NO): YES